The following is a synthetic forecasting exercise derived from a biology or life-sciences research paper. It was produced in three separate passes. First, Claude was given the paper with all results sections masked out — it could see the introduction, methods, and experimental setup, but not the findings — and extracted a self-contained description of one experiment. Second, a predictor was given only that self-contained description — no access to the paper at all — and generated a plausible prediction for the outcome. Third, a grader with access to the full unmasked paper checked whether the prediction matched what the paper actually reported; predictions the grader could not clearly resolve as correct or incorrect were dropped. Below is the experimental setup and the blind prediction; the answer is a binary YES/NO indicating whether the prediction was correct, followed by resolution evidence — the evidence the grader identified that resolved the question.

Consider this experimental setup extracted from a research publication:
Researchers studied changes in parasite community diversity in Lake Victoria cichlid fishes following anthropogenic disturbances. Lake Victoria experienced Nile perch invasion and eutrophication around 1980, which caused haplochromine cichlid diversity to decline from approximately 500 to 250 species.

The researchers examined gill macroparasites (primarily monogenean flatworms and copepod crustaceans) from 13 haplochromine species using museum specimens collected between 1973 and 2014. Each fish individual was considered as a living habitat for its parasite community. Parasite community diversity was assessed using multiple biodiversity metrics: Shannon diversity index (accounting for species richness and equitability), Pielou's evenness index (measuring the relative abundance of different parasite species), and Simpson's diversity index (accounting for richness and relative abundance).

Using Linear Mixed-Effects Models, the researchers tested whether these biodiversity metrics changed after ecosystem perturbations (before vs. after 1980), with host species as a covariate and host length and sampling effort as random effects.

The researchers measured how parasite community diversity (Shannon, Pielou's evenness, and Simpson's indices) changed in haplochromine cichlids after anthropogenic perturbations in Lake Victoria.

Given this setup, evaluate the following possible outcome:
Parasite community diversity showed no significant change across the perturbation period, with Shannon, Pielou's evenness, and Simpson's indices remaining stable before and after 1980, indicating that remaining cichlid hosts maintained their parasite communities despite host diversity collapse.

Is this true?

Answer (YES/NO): NO